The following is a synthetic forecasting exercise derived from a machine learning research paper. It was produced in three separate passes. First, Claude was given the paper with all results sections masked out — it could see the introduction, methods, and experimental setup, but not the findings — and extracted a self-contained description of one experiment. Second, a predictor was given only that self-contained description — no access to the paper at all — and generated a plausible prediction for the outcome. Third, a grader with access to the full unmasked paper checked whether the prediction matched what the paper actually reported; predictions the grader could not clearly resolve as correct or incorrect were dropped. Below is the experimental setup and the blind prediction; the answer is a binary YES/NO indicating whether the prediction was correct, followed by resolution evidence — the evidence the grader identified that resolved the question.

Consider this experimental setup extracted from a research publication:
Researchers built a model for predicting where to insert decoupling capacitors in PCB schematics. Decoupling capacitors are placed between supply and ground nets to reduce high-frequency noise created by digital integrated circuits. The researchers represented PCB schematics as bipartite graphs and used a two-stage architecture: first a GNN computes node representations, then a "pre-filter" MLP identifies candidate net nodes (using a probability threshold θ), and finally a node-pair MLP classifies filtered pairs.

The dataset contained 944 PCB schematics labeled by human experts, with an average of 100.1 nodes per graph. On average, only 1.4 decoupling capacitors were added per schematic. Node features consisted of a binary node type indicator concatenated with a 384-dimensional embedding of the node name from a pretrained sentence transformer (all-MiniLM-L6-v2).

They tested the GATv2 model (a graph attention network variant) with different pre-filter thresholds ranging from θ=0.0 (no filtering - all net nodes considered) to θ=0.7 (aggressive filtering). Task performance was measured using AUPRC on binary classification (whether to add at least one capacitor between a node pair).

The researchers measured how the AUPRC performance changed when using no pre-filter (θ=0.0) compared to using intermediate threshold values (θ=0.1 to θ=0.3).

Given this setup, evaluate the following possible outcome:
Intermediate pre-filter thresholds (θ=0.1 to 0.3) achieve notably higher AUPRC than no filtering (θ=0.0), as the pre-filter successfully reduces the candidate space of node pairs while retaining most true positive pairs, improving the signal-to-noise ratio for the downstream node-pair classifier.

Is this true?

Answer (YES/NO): YES